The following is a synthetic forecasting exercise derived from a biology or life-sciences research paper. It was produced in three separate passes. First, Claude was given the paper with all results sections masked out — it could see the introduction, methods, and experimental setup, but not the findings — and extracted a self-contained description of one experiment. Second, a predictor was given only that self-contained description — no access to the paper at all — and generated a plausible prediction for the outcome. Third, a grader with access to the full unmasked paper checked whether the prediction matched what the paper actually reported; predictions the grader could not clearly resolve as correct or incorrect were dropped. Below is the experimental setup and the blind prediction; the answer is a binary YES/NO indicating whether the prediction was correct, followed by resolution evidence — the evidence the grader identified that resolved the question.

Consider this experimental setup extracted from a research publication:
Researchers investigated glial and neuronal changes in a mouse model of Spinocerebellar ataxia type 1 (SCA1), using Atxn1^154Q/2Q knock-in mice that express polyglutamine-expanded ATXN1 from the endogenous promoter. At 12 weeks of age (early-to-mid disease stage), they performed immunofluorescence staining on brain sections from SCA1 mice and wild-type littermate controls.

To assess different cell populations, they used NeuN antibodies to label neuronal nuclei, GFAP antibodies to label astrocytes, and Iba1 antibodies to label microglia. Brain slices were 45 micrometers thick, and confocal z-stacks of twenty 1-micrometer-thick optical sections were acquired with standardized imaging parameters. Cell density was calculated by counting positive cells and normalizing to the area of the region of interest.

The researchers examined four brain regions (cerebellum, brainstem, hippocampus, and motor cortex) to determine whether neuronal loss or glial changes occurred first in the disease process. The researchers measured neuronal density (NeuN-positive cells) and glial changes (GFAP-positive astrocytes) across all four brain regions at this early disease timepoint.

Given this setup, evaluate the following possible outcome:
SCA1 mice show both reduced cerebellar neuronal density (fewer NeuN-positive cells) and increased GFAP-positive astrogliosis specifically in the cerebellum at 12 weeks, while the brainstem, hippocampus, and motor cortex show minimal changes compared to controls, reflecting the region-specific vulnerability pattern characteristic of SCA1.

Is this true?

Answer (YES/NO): NO